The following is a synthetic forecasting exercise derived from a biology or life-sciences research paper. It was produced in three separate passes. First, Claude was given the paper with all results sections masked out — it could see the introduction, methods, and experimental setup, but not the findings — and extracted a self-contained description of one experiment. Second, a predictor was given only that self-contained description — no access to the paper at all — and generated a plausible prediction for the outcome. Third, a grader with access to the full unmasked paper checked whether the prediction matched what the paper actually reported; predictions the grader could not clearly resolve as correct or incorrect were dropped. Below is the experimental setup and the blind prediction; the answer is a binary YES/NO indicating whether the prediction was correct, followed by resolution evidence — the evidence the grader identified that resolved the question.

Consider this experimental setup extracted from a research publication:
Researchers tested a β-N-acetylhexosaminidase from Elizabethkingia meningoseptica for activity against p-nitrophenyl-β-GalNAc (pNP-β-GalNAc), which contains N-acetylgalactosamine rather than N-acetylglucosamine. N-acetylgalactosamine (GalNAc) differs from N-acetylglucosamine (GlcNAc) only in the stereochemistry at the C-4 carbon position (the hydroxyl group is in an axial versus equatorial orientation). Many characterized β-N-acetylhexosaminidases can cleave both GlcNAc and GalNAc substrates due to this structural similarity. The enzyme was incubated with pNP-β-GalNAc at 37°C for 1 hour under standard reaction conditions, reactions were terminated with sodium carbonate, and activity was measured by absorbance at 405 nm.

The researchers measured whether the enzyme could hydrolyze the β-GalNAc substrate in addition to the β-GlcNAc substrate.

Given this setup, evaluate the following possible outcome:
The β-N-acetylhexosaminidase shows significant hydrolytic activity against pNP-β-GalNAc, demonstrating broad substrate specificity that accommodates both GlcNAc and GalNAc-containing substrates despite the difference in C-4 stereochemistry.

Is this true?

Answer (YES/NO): YES